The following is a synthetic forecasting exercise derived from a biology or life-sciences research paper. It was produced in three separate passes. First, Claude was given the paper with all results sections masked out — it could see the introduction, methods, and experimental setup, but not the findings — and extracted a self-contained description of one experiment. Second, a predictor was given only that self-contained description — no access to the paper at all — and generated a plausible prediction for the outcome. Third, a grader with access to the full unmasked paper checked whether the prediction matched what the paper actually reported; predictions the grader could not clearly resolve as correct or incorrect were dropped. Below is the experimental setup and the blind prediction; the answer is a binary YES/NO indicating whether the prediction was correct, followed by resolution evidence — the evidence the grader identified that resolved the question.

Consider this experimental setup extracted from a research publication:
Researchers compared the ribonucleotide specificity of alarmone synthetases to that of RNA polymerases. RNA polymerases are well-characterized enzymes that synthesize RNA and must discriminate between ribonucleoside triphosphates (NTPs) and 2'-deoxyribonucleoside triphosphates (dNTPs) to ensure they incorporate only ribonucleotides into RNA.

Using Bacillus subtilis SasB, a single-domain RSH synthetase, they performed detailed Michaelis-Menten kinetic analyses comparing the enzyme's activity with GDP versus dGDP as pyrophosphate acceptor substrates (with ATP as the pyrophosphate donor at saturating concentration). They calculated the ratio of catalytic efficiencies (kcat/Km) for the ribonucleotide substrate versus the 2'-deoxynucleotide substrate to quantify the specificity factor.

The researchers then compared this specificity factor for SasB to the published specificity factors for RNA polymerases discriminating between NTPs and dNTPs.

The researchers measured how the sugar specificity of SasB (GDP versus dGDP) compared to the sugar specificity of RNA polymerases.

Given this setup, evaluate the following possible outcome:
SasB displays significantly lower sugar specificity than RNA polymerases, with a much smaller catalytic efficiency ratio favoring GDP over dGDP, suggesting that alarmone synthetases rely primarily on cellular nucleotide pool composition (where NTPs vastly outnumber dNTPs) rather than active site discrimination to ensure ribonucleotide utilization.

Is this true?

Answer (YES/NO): NO